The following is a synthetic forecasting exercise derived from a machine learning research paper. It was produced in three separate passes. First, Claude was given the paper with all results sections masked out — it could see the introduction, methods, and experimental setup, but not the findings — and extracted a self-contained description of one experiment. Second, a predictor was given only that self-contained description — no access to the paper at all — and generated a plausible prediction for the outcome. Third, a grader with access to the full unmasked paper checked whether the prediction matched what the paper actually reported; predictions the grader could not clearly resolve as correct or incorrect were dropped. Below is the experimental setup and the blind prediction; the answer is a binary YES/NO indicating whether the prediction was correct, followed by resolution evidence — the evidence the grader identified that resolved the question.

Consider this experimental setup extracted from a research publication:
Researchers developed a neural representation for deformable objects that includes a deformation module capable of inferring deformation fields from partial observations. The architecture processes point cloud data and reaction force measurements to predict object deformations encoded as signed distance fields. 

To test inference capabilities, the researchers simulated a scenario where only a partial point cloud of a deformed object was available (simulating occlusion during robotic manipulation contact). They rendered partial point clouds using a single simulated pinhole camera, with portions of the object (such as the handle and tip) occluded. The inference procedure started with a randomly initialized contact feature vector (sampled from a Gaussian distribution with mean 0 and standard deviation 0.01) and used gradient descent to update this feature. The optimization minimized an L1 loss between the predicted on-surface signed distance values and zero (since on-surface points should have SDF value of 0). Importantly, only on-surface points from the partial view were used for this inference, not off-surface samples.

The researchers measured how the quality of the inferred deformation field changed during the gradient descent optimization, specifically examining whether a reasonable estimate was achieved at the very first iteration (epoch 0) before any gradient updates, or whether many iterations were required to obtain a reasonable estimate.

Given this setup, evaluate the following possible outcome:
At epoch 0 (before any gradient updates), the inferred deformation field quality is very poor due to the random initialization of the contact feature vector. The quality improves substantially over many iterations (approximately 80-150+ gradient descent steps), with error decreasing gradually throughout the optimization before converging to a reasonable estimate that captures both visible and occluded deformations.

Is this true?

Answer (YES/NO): NO